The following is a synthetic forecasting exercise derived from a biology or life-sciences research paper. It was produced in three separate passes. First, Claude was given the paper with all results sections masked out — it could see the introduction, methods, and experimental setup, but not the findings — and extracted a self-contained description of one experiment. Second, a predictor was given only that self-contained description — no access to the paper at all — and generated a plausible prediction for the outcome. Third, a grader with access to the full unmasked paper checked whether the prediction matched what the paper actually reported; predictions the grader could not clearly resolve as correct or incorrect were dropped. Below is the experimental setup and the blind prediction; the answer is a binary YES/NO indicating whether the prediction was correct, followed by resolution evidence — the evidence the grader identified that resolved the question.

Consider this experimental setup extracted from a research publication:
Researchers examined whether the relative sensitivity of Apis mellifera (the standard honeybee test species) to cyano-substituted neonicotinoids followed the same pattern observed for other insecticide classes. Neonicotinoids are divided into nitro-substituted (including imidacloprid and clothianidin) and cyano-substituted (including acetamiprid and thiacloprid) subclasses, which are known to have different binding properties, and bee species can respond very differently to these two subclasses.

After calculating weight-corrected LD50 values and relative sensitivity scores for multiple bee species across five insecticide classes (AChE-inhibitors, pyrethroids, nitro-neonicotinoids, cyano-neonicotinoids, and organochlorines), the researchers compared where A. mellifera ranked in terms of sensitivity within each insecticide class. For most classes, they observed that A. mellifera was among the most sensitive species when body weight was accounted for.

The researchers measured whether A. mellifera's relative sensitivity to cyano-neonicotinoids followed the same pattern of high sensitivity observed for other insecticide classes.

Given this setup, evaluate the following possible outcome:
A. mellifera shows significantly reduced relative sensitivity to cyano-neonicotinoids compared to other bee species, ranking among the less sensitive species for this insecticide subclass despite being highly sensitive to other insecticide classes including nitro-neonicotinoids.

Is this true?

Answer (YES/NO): YES